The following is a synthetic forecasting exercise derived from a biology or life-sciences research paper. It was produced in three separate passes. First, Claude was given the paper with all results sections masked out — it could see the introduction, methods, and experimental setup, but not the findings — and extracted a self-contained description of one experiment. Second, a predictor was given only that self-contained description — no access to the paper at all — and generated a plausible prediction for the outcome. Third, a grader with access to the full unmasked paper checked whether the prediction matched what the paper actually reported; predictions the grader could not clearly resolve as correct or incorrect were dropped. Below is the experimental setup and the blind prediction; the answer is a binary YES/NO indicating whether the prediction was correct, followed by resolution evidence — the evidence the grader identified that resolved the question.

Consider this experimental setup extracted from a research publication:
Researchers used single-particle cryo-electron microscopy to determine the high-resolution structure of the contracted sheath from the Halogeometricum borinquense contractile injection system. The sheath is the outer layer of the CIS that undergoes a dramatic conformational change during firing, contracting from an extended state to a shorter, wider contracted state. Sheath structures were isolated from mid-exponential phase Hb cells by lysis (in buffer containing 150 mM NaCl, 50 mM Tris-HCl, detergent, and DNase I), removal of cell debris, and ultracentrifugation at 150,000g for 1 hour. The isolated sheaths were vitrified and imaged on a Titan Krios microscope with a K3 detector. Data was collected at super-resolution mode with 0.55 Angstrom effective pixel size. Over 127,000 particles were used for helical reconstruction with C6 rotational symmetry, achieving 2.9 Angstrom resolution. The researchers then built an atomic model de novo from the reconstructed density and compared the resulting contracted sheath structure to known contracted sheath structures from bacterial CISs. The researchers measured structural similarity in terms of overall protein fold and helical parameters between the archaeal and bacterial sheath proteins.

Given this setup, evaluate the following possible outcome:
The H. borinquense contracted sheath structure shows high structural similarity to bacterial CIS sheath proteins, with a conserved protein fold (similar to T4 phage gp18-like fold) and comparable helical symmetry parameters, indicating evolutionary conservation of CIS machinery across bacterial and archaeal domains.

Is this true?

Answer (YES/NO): NO